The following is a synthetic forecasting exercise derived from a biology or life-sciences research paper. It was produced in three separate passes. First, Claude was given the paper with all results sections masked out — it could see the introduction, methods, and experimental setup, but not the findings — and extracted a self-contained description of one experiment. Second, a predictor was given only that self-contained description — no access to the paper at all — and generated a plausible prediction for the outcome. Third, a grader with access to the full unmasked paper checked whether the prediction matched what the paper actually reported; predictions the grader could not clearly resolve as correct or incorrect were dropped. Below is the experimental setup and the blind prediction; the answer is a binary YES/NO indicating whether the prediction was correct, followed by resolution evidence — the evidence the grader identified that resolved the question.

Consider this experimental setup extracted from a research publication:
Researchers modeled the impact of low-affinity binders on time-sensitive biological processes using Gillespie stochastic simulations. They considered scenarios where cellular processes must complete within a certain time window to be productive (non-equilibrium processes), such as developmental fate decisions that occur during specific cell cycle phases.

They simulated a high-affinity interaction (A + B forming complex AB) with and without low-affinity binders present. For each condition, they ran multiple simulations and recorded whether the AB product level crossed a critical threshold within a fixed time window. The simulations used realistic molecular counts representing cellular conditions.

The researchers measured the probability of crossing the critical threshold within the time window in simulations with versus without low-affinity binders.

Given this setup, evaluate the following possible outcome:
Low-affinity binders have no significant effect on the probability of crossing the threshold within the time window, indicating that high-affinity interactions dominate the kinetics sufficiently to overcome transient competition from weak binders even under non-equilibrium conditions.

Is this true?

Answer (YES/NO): NO